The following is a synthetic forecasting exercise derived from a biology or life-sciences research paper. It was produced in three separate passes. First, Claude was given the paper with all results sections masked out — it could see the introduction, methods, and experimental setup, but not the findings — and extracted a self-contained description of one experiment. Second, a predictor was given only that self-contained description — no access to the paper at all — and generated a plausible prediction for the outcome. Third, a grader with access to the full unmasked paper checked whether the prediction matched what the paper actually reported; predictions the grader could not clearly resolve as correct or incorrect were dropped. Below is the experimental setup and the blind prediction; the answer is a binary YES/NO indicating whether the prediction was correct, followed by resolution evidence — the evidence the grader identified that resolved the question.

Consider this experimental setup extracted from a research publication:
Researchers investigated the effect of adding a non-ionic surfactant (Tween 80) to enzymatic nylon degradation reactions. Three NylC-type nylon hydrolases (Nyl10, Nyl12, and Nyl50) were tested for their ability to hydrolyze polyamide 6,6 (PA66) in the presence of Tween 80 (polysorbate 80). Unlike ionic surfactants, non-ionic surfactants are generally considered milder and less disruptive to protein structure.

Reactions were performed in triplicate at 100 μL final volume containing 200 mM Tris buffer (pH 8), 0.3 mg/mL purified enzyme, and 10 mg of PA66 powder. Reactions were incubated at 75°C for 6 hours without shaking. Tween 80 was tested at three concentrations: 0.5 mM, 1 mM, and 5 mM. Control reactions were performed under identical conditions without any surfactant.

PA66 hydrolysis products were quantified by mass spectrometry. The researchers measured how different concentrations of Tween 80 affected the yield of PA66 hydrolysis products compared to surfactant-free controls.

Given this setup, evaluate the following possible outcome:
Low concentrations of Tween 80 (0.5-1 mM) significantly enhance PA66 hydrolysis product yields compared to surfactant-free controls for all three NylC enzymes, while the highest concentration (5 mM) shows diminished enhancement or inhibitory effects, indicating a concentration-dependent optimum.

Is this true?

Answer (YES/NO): NO